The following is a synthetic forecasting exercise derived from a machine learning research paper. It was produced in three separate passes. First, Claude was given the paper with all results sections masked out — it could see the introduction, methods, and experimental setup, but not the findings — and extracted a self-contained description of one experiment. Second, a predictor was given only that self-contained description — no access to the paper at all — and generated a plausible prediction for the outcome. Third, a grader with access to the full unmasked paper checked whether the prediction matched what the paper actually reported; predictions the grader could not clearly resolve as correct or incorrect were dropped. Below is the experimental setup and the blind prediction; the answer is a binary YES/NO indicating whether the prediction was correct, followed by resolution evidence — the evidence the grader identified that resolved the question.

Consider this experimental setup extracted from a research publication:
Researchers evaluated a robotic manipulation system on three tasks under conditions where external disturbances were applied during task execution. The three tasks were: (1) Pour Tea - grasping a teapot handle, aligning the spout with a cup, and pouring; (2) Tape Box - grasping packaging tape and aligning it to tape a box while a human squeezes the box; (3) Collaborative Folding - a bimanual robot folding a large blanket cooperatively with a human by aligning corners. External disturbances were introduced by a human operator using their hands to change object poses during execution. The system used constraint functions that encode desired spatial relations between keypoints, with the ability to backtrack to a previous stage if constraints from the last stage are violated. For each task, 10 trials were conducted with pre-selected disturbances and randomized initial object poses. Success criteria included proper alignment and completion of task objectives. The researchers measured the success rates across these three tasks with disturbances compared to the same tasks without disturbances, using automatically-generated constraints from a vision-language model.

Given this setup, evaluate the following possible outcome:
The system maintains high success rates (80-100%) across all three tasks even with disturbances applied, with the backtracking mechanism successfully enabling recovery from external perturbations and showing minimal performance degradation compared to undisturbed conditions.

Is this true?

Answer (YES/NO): NO